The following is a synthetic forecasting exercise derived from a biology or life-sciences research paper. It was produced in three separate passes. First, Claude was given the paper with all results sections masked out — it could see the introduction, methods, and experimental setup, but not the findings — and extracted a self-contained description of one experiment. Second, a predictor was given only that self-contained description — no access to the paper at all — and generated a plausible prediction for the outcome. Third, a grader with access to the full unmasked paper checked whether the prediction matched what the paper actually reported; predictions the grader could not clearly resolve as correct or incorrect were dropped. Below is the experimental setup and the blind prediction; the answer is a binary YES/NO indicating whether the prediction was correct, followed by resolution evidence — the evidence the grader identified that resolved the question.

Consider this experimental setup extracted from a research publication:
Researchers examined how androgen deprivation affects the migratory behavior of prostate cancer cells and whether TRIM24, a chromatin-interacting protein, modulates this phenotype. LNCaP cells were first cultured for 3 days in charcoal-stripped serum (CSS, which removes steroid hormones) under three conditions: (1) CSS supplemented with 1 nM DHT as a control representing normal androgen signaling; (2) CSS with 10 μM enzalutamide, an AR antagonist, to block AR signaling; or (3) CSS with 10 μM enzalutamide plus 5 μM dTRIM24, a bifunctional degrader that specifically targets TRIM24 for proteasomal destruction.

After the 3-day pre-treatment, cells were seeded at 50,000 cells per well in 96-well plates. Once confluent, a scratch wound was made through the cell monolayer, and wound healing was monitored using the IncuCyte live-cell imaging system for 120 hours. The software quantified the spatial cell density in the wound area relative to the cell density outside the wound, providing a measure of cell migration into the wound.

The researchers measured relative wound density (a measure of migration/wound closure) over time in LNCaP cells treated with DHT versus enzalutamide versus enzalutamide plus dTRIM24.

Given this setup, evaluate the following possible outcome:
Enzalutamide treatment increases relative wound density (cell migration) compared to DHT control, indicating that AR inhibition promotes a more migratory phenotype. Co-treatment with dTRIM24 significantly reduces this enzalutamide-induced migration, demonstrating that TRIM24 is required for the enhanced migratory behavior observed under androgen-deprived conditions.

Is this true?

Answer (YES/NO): YES